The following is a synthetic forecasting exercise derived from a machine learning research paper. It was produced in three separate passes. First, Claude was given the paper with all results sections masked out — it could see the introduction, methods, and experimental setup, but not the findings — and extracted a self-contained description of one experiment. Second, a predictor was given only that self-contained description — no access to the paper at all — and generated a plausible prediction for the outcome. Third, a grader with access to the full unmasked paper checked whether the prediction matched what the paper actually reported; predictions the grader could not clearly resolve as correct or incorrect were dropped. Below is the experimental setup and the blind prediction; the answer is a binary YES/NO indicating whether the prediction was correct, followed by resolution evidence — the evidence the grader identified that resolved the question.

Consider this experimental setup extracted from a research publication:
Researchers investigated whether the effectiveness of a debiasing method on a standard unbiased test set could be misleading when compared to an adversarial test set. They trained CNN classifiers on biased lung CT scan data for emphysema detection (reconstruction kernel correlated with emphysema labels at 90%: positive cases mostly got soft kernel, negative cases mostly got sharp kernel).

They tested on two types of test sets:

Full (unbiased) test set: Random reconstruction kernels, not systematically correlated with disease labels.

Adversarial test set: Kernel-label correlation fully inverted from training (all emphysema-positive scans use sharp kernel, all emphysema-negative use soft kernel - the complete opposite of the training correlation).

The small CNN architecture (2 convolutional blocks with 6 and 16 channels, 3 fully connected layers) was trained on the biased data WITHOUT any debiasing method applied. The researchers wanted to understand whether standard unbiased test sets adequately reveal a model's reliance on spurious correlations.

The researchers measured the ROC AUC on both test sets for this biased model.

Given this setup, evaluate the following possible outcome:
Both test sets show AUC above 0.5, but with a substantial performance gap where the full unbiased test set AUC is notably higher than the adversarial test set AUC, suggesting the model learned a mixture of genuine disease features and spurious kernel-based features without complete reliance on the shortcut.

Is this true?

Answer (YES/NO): NO